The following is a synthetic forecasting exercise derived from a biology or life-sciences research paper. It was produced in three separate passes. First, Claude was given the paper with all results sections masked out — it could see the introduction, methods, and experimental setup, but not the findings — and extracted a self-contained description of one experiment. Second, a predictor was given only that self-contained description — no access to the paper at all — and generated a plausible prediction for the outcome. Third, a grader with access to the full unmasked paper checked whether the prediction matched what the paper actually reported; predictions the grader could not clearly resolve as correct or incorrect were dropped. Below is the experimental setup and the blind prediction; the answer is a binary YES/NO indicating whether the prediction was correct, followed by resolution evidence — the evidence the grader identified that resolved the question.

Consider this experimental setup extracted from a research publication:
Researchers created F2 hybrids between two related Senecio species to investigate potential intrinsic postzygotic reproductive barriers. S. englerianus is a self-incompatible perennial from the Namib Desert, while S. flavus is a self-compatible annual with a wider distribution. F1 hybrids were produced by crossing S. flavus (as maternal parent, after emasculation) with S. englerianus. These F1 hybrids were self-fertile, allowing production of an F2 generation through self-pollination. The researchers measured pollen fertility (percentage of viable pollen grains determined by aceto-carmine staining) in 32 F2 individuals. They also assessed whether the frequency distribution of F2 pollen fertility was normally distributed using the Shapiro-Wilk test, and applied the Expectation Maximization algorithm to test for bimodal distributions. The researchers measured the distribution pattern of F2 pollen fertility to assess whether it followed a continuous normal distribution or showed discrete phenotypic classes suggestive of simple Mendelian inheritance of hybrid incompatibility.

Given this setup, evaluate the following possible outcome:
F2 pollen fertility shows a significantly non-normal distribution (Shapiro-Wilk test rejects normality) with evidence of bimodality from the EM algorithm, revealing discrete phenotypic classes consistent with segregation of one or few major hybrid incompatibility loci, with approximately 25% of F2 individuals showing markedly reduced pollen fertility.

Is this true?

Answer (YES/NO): NO